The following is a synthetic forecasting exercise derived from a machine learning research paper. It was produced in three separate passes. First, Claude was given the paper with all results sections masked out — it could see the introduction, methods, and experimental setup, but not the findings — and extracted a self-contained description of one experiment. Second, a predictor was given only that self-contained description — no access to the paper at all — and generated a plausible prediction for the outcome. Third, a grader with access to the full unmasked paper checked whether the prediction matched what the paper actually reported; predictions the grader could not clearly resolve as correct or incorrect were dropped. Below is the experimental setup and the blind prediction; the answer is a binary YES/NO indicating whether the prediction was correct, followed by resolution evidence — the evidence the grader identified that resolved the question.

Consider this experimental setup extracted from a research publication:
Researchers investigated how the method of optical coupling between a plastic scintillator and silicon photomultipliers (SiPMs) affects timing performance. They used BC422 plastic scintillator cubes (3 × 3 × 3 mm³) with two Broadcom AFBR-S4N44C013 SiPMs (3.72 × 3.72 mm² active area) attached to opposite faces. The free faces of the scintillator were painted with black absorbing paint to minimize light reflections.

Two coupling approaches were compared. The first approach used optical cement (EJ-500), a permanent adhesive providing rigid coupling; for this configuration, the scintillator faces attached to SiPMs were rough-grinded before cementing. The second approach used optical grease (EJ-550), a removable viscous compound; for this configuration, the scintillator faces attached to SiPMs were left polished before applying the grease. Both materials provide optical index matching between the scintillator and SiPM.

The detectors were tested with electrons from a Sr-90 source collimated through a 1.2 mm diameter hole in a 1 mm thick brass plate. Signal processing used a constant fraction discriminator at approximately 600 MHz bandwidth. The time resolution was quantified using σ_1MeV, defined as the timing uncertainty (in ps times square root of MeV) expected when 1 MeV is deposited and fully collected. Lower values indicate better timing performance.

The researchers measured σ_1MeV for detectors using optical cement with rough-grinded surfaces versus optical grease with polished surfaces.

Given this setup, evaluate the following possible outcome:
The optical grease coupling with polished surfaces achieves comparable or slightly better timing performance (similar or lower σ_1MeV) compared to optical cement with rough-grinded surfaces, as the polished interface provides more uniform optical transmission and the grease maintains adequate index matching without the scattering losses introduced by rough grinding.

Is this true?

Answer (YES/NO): NO